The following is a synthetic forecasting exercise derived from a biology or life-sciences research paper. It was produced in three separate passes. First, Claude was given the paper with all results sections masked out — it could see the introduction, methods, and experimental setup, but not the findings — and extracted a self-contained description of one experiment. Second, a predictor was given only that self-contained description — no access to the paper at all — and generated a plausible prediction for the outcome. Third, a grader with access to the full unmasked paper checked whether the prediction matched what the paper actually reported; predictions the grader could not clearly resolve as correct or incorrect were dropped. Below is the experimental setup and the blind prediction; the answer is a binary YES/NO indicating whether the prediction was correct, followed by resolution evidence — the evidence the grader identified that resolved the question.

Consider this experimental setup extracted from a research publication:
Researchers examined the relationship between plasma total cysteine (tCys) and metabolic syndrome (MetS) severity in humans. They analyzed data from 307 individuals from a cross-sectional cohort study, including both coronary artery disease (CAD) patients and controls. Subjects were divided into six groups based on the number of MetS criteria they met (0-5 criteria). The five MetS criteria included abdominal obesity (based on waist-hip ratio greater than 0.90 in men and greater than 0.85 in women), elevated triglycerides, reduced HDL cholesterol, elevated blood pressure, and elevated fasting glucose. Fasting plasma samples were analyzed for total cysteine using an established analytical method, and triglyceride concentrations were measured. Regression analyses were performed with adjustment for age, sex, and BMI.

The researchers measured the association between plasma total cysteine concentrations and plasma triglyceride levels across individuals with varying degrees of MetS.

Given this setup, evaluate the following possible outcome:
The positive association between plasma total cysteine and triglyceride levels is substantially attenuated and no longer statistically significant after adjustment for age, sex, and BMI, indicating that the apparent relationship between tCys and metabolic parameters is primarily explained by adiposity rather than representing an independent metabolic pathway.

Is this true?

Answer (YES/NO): NO